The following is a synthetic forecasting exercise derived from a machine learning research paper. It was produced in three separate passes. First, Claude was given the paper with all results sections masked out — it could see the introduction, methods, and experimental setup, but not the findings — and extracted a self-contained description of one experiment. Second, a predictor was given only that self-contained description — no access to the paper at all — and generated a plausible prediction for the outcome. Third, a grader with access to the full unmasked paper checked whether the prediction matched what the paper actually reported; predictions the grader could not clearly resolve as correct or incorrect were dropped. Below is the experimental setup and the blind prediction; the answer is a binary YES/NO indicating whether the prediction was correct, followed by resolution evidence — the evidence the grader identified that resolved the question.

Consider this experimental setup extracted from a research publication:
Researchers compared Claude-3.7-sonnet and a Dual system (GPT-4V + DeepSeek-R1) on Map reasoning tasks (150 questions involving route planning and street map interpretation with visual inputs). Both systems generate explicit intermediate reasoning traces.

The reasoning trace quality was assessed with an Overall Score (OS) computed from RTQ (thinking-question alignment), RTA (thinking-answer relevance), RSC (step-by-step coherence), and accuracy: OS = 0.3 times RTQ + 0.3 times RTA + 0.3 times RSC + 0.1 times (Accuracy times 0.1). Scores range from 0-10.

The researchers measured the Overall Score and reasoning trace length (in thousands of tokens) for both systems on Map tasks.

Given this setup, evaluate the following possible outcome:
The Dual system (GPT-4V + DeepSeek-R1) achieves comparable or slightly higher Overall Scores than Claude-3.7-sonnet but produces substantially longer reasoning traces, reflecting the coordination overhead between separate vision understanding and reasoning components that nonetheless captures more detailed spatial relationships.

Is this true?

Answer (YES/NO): NO